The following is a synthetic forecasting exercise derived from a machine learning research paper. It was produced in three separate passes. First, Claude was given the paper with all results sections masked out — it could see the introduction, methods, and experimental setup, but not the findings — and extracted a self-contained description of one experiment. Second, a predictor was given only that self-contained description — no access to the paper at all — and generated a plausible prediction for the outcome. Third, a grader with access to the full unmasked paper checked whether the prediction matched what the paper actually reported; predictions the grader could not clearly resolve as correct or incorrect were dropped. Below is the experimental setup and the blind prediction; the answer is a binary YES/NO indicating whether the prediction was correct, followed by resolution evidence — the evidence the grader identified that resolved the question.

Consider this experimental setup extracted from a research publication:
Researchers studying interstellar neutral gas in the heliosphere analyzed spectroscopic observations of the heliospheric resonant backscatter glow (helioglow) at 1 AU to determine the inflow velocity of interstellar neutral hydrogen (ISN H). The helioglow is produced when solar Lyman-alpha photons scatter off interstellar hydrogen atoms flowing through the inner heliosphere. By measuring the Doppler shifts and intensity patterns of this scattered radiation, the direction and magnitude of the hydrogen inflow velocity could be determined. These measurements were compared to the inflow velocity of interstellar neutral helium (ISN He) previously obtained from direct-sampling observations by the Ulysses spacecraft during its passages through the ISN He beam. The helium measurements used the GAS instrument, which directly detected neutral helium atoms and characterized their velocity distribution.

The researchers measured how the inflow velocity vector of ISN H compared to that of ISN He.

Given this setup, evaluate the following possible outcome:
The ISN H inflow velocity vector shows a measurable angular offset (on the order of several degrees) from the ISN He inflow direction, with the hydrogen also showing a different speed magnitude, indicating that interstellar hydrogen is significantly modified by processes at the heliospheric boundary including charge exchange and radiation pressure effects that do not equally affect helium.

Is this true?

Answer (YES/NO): YES